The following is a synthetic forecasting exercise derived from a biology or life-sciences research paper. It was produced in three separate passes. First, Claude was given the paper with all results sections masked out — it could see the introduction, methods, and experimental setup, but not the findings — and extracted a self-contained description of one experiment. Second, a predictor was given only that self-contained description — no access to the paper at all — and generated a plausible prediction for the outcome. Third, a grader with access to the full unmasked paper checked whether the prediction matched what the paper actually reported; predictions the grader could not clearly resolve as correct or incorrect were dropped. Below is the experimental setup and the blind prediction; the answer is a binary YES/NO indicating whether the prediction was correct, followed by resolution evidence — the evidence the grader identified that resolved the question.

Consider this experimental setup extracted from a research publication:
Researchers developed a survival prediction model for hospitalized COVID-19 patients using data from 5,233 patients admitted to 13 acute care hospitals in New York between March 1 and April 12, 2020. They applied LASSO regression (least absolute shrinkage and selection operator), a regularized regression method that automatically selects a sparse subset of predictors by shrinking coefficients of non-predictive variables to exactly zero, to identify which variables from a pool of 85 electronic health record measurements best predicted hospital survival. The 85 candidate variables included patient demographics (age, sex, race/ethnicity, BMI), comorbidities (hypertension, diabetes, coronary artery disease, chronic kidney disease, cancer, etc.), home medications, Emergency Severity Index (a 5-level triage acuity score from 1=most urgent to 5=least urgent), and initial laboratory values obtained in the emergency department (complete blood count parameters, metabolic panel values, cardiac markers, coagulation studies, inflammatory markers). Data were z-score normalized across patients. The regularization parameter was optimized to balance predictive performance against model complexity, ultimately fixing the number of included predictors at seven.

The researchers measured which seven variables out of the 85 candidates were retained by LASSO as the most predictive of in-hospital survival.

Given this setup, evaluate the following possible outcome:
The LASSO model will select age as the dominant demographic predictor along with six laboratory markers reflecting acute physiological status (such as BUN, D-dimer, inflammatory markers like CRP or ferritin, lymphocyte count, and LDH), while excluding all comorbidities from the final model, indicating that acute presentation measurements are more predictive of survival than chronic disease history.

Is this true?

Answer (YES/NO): NO